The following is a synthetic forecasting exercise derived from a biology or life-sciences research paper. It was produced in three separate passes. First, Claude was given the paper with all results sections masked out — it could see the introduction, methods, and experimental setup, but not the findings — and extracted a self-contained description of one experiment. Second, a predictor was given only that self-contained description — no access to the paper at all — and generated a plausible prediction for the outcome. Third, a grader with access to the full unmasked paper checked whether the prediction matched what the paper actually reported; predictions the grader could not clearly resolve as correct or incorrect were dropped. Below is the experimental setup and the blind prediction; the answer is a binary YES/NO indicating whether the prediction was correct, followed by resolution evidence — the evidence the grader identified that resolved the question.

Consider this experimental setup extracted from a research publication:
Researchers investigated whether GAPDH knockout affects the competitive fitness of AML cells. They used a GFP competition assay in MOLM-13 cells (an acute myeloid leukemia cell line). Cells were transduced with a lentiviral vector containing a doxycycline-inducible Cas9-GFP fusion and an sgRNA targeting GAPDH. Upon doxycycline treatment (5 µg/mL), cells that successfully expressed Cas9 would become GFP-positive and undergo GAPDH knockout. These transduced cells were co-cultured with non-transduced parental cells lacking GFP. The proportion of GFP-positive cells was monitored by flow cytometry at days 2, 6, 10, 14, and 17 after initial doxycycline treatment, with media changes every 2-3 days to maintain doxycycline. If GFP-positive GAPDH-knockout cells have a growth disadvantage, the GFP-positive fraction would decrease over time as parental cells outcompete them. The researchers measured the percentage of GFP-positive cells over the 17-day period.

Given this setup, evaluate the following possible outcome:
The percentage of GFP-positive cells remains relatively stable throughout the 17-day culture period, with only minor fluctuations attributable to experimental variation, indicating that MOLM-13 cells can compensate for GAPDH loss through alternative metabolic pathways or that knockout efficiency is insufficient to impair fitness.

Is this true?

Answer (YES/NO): NO